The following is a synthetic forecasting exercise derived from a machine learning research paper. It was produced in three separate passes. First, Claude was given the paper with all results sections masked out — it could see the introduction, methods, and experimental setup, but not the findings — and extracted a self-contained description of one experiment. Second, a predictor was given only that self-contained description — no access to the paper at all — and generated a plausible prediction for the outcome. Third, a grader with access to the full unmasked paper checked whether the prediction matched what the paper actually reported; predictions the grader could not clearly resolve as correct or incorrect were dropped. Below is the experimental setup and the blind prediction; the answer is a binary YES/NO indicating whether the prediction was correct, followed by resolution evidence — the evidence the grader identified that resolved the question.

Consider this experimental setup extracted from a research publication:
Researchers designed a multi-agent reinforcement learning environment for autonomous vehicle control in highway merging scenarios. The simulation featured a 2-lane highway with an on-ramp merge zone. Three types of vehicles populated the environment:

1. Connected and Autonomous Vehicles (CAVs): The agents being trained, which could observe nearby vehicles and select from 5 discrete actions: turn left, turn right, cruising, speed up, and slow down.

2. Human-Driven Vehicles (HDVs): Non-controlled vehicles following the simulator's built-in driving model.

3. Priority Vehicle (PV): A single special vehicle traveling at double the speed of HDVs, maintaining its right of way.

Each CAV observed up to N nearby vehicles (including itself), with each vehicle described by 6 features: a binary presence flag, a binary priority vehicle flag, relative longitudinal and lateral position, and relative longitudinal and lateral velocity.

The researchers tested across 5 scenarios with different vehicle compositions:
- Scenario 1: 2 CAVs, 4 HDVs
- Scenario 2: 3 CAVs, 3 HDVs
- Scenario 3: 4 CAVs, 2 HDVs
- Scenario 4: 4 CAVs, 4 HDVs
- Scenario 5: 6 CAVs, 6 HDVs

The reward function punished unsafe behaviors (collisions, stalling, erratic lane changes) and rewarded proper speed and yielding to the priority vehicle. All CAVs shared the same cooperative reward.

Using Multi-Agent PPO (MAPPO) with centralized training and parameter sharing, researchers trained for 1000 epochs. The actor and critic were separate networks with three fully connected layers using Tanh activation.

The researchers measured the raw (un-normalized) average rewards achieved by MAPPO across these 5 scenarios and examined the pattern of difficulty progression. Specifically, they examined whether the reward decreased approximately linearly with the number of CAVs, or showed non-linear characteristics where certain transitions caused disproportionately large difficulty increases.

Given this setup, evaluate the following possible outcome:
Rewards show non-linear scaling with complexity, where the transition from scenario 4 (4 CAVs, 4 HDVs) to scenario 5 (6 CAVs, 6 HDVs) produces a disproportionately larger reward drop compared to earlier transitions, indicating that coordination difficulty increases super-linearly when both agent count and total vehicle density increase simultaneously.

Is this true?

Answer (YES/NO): NO